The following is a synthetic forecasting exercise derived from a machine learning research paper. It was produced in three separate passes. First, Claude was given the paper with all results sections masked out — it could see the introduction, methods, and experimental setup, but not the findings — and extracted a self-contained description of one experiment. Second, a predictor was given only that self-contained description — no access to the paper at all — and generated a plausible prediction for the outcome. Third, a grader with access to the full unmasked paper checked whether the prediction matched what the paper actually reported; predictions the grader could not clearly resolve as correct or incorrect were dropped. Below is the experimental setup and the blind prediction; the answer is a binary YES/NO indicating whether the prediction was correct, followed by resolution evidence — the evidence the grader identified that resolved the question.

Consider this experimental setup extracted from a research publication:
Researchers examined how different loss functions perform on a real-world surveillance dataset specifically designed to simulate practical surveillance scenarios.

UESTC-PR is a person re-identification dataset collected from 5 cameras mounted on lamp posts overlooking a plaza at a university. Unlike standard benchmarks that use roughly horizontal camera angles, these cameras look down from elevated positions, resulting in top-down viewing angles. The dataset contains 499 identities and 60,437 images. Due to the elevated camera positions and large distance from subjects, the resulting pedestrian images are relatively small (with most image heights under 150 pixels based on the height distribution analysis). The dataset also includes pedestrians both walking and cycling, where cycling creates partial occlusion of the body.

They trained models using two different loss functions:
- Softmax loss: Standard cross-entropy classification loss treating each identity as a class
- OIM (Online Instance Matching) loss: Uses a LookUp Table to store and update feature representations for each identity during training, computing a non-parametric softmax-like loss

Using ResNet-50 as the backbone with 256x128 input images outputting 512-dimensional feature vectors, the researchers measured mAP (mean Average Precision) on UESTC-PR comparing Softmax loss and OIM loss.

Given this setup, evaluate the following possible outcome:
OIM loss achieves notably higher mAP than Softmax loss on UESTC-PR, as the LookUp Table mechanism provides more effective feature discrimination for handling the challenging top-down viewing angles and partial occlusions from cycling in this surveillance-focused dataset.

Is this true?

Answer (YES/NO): YES